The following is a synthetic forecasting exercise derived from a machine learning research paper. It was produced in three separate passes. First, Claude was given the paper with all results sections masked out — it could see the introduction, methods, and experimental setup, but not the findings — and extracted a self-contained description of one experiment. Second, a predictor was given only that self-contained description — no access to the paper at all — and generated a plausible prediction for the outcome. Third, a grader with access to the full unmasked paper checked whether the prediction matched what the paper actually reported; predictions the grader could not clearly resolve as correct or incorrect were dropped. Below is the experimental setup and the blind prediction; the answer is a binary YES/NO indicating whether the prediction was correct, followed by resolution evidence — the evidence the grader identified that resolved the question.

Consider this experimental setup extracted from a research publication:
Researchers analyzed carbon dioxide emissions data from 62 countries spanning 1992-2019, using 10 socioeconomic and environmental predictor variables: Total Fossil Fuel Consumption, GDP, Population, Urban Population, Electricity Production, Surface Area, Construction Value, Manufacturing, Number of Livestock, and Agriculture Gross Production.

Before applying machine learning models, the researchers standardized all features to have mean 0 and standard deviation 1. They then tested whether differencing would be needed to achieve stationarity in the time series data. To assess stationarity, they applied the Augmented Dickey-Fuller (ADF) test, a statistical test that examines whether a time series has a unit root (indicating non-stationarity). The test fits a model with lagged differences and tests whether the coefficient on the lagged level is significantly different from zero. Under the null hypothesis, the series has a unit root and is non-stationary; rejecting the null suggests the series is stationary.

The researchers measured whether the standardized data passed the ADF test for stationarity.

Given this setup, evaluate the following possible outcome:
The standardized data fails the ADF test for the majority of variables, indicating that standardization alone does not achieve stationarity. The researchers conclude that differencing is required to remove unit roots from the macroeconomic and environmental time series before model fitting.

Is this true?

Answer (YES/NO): NO